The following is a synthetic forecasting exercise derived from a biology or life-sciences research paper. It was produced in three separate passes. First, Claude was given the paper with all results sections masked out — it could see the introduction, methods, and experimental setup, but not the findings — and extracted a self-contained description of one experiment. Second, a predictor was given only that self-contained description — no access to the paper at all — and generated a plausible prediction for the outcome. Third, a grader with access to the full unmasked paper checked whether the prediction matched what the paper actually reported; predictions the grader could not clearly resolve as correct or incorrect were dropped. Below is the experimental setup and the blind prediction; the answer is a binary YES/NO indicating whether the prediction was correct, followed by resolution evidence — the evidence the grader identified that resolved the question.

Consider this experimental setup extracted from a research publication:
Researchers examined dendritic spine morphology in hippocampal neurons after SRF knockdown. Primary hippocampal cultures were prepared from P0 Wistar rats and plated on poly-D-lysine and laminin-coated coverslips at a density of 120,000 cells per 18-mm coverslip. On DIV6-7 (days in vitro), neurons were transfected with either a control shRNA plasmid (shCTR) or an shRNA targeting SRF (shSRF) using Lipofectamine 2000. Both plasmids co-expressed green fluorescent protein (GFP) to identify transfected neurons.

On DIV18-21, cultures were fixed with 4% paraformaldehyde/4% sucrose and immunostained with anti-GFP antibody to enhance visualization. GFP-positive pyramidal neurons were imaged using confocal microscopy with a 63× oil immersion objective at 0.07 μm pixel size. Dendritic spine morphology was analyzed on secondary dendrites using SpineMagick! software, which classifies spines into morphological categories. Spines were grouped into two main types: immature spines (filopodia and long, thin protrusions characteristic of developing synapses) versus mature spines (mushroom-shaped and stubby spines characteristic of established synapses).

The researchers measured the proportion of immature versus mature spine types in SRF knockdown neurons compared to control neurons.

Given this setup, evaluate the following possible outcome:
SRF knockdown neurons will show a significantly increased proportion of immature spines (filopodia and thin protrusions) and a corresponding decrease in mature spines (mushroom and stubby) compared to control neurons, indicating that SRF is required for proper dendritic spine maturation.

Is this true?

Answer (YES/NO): YES